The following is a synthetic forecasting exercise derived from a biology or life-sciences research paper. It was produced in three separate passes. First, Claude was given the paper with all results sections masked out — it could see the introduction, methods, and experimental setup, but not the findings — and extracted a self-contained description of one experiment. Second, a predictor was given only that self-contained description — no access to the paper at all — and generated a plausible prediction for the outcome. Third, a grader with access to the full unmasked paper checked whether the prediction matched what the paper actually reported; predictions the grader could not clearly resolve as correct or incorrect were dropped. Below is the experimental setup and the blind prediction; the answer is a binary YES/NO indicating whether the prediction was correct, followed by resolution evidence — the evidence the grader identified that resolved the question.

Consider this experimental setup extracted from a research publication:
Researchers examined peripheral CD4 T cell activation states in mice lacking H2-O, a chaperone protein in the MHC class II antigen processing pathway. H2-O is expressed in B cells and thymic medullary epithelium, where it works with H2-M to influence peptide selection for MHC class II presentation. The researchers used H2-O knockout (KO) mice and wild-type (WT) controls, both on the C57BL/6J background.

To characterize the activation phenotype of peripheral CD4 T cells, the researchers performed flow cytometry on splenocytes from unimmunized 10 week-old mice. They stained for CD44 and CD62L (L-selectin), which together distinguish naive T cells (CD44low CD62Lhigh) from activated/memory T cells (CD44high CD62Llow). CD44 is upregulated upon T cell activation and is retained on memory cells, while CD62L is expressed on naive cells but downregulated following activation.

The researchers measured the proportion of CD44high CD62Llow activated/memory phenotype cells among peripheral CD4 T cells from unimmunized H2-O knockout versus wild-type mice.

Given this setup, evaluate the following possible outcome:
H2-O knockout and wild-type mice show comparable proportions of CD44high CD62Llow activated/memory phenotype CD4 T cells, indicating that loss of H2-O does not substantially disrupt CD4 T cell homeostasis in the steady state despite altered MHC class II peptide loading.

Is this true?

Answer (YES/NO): NO